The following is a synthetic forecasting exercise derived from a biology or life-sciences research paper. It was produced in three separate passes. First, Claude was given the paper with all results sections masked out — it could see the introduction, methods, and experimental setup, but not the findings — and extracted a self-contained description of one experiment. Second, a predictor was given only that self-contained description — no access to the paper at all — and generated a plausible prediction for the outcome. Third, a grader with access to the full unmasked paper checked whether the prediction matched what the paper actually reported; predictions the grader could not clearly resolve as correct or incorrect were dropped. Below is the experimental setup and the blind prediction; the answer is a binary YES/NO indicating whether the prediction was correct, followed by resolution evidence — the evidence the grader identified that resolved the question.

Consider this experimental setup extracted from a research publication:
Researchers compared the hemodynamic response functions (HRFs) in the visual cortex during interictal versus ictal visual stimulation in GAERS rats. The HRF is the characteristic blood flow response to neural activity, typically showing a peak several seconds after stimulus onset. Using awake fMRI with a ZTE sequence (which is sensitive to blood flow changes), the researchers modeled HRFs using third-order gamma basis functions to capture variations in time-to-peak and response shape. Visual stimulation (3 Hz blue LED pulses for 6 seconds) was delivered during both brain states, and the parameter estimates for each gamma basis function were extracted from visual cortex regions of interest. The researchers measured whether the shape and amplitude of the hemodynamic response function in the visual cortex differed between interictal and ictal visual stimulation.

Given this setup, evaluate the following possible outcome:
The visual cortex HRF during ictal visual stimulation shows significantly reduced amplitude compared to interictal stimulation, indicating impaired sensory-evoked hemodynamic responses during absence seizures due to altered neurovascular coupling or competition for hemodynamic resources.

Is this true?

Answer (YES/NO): NO